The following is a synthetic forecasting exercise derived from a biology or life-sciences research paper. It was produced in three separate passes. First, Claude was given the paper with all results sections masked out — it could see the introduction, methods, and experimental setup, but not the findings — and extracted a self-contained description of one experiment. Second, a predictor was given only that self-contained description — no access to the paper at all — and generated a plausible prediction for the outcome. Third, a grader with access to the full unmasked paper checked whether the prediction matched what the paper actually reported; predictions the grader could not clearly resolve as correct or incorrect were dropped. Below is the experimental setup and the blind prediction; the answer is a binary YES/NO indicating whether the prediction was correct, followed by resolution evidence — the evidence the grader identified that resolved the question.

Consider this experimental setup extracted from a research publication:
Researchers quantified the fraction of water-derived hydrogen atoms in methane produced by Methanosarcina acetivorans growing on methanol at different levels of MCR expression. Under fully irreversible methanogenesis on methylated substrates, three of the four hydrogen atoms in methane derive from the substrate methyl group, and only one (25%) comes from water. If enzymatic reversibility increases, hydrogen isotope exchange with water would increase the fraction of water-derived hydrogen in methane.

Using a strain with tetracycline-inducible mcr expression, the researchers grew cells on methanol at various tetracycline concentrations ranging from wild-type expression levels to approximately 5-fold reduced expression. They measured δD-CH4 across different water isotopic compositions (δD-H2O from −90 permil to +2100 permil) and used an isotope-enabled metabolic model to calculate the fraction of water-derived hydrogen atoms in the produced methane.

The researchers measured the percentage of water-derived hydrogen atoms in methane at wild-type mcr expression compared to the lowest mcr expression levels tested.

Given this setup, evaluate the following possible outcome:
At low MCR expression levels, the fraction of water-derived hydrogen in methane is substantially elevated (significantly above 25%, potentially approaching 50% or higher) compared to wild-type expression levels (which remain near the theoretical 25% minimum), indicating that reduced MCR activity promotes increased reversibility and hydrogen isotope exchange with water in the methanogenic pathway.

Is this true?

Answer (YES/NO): YES